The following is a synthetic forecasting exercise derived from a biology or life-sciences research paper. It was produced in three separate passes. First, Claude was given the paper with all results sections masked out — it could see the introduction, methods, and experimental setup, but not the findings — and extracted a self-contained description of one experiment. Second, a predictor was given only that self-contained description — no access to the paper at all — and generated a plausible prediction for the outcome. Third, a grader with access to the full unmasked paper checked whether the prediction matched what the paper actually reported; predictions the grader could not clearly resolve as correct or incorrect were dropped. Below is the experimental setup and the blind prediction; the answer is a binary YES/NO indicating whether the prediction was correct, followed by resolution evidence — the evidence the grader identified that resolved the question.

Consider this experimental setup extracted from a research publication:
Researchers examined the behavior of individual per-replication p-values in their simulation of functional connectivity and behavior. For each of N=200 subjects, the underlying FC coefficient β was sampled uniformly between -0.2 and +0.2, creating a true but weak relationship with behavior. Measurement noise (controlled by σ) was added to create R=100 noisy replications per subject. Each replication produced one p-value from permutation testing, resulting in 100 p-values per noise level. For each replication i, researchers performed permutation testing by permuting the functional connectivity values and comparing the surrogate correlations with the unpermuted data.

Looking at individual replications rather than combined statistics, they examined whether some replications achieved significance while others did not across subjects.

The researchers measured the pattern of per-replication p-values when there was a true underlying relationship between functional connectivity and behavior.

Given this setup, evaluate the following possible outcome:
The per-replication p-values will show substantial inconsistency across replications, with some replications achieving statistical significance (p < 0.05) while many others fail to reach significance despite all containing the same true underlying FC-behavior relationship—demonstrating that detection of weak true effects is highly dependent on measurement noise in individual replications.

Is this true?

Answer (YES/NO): YES